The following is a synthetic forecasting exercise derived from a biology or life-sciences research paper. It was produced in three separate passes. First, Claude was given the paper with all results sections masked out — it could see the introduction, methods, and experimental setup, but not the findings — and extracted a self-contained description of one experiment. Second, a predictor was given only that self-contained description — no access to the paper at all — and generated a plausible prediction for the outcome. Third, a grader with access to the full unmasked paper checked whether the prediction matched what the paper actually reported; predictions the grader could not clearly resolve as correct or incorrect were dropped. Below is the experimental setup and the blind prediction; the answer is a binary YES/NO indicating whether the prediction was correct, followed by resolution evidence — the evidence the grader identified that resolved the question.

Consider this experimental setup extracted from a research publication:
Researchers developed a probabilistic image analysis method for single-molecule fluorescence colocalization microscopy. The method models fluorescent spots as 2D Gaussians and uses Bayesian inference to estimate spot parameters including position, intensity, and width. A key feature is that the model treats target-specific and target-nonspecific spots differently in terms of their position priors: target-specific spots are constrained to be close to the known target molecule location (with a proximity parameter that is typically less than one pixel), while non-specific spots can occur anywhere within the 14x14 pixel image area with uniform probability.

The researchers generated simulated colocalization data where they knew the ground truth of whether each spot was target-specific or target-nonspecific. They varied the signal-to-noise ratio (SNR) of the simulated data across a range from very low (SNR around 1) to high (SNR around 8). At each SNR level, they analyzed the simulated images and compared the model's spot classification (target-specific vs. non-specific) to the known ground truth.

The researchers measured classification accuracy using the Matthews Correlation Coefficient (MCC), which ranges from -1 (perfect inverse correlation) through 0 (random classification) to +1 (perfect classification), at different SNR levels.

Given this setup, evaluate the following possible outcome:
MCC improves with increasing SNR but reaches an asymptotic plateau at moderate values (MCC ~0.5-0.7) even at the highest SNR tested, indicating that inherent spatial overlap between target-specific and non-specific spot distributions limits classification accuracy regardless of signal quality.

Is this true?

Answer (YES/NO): NO